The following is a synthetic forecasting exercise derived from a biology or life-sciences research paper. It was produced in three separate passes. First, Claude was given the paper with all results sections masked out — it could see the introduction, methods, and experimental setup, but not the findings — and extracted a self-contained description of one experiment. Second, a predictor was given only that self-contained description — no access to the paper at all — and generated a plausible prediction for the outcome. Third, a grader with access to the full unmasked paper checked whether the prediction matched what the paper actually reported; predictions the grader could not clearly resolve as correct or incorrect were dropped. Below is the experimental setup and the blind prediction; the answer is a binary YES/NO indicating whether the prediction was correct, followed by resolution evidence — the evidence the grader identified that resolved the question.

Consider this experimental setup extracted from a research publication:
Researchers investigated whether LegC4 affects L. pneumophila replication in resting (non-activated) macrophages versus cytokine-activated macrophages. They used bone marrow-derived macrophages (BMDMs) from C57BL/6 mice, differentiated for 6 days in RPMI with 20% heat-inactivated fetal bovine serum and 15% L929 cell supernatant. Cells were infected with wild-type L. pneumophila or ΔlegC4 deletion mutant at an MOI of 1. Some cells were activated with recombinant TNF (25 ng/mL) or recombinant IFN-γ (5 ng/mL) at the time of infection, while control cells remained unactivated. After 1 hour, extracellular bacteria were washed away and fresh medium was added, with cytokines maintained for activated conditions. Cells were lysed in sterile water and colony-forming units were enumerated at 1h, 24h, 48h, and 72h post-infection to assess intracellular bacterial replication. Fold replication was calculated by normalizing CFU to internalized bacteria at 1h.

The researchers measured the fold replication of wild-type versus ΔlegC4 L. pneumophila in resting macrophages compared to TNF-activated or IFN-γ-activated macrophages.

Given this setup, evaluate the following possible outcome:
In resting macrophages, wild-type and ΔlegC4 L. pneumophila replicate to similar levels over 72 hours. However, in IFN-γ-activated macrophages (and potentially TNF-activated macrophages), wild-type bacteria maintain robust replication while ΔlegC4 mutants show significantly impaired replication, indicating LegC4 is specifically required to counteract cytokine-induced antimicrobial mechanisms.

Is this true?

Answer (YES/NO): NO